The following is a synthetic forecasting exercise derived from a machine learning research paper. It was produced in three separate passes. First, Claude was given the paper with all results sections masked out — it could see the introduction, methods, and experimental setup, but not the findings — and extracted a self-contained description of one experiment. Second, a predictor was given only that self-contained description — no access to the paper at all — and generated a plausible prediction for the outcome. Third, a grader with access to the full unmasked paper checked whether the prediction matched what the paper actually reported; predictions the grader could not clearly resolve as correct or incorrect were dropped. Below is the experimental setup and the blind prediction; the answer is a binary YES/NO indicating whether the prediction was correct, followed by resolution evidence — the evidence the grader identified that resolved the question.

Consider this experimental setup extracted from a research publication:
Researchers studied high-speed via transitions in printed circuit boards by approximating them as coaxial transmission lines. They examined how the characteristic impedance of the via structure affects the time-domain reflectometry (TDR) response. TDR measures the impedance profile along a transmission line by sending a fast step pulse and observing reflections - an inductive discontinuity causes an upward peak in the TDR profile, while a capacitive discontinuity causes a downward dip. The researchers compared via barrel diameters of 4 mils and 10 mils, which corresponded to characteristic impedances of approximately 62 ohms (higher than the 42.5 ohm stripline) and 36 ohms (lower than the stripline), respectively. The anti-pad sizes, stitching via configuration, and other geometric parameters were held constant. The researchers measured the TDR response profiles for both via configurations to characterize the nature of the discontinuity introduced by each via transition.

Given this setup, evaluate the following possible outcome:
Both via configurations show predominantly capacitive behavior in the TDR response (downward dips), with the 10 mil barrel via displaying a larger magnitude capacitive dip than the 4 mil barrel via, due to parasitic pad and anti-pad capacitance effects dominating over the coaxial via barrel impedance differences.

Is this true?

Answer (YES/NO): NO